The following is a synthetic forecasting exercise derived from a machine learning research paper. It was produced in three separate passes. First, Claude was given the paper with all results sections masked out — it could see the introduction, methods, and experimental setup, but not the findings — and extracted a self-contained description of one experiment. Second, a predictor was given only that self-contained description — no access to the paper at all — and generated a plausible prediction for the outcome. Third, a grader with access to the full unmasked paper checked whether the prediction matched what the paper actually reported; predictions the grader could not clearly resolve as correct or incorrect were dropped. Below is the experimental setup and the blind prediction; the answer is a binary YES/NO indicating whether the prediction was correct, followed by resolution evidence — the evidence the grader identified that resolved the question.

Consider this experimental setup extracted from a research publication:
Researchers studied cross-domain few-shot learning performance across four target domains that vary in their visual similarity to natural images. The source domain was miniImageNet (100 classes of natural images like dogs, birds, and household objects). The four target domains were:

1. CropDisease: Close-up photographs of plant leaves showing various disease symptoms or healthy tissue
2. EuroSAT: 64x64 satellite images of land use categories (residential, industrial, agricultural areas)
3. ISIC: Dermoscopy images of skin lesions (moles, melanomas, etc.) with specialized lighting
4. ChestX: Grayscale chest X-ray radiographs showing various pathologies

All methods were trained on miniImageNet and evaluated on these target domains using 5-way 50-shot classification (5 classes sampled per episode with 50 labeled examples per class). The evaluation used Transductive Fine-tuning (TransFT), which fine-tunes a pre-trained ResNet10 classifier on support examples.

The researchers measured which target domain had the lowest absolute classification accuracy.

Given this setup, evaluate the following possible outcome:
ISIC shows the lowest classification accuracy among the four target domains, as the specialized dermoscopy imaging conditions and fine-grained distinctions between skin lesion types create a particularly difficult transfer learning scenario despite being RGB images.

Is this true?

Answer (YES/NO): NO